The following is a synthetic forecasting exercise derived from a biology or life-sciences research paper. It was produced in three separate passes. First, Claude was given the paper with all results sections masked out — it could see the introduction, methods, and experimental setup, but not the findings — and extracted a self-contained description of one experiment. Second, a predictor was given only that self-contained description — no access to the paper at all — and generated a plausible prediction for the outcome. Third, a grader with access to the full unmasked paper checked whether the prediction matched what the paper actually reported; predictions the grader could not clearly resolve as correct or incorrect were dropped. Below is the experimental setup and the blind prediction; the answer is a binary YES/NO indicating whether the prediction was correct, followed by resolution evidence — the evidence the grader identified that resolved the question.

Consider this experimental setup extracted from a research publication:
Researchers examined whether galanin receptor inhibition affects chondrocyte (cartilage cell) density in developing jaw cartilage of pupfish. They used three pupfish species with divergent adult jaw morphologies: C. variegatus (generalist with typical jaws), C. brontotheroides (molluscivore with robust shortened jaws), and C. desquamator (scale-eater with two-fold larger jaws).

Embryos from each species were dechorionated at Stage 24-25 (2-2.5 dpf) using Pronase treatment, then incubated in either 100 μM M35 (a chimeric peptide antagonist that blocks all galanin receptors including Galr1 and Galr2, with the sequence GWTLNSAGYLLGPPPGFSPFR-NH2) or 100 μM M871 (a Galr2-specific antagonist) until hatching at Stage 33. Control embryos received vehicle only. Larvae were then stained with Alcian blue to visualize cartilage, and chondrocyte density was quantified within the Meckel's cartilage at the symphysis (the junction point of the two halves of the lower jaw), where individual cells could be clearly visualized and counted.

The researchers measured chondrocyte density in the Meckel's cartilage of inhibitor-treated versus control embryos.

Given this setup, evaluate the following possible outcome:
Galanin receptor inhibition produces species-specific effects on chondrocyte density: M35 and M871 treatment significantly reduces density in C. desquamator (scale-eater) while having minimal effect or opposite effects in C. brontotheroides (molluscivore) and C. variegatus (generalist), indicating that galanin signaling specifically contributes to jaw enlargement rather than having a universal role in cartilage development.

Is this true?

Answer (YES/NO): NO